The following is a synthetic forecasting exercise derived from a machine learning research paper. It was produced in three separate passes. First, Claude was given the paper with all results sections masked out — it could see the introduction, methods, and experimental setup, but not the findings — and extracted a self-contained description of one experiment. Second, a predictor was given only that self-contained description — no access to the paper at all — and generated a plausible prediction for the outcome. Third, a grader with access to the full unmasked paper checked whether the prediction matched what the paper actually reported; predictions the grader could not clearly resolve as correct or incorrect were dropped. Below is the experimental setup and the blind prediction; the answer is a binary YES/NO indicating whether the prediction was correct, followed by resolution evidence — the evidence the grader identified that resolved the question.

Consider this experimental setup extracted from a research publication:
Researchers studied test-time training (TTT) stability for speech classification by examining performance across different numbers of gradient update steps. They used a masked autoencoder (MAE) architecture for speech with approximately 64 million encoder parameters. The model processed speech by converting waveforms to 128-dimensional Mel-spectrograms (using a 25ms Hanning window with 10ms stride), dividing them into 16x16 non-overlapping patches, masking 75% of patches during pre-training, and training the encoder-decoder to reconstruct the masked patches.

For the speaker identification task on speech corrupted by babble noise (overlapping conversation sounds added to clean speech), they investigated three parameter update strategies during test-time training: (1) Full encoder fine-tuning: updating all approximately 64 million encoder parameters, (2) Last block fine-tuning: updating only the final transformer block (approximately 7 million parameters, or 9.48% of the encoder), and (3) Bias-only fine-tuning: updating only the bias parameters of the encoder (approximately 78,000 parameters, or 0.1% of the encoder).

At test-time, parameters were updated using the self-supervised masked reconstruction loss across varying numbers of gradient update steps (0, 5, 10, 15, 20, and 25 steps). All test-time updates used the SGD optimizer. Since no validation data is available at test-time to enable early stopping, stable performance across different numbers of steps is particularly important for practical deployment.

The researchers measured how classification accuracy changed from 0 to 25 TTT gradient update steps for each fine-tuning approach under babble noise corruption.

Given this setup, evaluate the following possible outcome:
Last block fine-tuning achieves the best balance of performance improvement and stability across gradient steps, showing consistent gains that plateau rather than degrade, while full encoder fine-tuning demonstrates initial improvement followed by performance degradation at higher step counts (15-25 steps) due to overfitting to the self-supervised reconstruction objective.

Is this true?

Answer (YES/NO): NO